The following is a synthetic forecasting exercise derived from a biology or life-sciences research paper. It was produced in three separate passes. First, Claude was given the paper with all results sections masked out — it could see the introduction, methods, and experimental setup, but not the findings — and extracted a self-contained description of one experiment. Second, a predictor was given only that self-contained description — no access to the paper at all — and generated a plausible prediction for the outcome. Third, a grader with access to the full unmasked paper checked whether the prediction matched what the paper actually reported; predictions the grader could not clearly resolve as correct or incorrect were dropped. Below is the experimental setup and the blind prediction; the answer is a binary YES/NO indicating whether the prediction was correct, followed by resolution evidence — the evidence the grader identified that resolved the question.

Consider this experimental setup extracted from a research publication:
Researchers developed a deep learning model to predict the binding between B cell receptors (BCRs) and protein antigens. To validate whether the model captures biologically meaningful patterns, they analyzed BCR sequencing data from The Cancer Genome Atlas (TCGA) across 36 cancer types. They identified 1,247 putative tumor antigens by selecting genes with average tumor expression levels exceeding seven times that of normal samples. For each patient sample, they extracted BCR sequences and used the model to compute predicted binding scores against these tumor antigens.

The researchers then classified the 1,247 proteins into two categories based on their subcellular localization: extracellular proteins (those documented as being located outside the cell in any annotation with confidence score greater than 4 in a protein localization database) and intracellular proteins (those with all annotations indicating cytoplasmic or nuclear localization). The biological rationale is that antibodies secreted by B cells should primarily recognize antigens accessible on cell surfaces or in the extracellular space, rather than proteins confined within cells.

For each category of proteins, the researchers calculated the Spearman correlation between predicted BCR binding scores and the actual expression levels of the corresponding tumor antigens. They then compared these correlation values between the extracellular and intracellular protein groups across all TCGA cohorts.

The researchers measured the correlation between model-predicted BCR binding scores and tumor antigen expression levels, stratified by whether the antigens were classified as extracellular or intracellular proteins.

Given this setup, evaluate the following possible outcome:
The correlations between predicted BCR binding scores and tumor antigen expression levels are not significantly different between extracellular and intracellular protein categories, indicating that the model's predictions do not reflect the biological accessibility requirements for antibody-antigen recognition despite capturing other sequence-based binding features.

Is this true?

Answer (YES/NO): NO